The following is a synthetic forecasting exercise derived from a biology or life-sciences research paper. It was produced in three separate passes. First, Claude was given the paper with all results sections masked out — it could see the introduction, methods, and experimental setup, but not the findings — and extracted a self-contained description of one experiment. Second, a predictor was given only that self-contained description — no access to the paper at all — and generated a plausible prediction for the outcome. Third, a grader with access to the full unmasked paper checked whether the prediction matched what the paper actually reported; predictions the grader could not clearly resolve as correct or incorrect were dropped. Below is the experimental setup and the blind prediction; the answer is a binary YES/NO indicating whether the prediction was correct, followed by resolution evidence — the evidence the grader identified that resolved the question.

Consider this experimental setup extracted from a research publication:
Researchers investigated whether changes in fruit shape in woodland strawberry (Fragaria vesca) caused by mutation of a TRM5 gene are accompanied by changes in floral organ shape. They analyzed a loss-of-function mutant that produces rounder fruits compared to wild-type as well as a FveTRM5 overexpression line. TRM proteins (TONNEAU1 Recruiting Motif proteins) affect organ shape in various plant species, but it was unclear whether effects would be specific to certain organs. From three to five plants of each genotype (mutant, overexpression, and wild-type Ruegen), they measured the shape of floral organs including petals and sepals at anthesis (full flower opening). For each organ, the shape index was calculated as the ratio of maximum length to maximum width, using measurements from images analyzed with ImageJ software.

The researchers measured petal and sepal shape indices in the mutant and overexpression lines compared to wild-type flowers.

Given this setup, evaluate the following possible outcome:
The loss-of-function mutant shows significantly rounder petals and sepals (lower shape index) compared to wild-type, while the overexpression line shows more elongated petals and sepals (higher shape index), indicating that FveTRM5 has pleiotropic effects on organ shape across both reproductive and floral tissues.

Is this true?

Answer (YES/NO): NO